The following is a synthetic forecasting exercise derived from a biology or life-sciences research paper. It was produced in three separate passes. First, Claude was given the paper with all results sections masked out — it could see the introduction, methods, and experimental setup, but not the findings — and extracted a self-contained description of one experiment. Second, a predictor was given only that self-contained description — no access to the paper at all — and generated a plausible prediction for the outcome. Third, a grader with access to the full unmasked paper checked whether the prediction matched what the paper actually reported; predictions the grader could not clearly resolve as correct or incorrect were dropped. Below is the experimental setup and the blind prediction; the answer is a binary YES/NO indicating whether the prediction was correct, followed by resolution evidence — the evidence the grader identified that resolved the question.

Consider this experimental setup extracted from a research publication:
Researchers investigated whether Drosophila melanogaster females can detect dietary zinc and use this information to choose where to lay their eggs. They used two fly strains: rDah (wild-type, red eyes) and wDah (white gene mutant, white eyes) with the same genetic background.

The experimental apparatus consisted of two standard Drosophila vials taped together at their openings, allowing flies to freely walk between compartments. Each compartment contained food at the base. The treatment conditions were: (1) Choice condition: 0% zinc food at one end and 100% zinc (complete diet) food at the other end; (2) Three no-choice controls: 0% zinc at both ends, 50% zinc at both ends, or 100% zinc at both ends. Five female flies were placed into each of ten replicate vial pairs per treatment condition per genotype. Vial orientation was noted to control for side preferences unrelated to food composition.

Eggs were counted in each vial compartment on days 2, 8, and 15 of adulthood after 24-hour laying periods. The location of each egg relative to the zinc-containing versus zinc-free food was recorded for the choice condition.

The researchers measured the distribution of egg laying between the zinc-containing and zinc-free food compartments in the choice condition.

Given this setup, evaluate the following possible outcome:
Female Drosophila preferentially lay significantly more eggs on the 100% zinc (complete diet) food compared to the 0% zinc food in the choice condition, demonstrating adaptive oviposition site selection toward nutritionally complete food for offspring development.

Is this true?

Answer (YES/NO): YES